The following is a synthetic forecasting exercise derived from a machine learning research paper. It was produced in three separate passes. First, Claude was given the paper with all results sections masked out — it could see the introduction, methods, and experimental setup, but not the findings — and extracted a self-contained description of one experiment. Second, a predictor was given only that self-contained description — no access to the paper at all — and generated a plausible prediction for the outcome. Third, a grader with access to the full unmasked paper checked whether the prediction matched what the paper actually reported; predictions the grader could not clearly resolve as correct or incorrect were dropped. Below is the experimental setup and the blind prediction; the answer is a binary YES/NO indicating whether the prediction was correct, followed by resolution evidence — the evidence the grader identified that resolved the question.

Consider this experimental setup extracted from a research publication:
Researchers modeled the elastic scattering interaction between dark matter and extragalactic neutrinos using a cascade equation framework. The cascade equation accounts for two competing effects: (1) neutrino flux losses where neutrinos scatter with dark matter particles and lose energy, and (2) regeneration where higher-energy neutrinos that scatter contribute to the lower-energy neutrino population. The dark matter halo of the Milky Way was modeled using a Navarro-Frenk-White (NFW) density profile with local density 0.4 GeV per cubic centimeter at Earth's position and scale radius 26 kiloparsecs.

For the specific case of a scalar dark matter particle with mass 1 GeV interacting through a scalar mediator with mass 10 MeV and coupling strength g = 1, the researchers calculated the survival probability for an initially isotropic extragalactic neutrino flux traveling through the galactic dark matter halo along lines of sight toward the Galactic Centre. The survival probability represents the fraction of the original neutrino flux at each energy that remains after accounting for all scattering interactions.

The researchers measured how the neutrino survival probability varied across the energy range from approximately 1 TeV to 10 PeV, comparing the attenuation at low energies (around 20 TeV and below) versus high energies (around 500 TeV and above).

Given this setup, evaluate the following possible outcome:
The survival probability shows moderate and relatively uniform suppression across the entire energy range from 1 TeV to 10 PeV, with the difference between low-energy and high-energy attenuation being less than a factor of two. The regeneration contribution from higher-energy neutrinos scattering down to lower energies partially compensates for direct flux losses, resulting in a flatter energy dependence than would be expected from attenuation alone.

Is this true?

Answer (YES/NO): NO